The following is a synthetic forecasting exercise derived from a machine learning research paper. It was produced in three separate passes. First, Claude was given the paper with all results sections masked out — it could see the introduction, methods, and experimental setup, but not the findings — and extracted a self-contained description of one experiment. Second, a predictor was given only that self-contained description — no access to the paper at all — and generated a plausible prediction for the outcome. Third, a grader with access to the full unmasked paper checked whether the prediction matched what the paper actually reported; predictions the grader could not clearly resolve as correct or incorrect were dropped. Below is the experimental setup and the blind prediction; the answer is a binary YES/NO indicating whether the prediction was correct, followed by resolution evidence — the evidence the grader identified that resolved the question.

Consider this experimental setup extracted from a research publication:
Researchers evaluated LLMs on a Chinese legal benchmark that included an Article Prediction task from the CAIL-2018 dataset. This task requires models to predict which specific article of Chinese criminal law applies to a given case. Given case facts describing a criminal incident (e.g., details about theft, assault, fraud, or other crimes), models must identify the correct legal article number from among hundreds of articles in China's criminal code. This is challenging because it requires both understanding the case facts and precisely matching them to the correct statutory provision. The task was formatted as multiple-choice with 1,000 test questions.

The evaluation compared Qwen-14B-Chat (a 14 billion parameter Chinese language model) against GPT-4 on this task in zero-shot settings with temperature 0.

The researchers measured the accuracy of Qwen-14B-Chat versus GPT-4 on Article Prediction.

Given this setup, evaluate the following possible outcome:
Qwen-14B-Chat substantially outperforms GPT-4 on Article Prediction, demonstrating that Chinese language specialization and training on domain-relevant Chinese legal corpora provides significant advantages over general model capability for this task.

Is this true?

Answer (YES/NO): YES